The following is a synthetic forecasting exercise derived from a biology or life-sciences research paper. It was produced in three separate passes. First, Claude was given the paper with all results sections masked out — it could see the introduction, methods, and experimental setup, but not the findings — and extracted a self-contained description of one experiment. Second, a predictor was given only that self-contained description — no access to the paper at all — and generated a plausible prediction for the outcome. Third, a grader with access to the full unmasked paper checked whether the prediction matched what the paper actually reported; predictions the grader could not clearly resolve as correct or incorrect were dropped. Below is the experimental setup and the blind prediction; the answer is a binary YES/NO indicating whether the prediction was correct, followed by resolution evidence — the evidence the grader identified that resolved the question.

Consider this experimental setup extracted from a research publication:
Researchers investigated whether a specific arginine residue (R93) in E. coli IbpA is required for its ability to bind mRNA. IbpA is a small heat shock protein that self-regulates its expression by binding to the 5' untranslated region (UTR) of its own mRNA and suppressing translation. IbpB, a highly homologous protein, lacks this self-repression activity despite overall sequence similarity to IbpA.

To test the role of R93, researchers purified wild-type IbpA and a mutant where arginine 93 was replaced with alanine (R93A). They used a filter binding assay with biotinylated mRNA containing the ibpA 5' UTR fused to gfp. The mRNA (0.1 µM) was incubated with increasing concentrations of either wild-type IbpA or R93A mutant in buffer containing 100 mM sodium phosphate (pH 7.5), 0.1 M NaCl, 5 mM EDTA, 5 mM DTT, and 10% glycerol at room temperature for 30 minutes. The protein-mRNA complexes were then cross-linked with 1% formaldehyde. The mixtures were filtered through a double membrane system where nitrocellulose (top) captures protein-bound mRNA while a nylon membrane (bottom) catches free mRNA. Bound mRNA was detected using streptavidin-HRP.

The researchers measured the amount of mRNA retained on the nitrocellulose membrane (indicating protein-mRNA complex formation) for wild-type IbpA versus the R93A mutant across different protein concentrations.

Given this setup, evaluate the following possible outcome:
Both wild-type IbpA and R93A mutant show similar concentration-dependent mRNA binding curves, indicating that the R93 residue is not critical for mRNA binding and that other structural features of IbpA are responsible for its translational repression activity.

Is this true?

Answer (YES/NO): NO